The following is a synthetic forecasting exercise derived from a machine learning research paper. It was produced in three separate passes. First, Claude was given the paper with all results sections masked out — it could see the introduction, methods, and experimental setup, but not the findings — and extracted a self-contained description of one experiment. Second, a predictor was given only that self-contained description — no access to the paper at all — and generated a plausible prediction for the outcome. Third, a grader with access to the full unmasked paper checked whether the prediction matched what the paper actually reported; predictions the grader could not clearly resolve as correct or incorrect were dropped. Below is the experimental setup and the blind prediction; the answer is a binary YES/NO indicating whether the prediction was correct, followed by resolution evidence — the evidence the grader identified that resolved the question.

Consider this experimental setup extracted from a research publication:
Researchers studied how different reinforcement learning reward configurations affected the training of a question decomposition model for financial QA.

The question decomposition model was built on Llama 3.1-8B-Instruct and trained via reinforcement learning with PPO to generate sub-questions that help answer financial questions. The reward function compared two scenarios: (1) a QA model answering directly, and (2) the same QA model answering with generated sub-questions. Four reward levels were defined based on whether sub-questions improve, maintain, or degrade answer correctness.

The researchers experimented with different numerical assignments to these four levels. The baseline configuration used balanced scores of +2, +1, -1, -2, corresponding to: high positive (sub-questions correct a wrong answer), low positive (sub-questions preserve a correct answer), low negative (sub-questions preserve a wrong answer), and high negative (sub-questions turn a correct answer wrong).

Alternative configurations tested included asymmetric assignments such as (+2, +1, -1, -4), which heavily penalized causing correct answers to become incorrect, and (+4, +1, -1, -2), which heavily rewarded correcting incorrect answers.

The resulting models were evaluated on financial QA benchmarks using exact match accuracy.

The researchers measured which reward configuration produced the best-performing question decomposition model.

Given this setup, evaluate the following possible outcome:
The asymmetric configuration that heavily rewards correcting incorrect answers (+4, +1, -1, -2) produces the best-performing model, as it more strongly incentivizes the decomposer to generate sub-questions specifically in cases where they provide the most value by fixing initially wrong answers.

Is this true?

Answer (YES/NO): NO